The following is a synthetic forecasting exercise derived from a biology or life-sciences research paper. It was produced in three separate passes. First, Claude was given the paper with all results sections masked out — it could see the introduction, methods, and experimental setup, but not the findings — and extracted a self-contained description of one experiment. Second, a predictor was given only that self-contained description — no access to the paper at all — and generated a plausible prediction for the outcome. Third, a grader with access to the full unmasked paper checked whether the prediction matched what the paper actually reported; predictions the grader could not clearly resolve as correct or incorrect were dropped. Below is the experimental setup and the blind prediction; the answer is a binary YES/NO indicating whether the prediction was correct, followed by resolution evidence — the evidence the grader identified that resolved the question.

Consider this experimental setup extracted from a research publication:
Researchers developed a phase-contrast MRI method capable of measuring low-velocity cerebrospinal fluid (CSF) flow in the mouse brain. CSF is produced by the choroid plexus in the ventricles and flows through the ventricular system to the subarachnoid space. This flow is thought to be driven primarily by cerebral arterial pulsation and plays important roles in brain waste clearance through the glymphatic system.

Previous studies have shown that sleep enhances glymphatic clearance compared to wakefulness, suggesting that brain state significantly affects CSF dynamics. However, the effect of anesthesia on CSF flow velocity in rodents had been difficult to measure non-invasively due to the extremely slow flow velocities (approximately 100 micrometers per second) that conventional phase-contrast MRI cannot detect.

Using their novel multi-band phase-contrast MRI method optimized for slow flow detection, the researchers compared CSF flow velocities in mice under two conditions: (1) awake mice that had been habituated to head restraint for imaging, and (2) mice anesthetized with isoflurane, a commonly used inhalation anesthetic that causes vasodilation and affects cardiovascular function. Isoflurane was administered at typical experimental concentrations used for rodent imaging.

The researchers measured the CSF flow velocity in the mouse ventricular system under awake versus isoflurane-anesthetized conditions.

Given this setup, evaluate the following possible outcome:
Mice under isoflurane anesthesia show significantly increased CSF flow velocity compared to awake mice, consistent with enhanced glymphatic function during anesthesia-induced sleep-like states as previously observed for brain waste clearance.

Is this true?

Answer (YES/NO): NO